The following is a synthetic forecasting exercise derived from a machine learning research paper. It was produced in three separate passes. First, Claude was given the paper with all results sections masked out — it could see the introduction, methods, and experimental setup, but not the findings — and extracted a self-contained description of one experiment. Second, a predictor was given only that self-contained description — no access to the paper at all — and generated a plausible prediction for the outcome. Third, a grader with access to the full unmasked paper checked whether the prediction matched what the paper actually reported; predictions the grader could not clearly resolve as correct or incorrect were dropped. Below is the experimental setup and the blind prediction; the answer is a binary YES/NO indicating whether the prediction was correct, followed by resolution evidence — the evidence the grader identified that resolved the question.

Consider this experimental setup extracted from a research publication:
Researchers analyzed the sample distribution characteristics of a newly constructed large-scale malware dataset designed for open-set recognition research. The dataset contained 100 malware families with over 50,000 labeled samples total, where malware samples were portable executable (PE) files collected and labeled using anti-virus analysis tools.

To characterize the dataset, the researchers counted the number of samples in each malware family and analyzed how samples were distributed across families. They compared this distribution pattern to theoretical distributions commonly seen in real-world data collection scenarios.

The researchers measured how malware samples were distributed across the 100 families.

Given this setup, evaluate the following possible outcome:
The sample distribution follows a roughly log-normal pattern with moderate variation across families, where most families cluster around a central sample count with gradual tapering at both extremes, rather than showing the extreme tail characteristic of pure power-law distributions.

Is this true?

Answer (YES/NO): NO